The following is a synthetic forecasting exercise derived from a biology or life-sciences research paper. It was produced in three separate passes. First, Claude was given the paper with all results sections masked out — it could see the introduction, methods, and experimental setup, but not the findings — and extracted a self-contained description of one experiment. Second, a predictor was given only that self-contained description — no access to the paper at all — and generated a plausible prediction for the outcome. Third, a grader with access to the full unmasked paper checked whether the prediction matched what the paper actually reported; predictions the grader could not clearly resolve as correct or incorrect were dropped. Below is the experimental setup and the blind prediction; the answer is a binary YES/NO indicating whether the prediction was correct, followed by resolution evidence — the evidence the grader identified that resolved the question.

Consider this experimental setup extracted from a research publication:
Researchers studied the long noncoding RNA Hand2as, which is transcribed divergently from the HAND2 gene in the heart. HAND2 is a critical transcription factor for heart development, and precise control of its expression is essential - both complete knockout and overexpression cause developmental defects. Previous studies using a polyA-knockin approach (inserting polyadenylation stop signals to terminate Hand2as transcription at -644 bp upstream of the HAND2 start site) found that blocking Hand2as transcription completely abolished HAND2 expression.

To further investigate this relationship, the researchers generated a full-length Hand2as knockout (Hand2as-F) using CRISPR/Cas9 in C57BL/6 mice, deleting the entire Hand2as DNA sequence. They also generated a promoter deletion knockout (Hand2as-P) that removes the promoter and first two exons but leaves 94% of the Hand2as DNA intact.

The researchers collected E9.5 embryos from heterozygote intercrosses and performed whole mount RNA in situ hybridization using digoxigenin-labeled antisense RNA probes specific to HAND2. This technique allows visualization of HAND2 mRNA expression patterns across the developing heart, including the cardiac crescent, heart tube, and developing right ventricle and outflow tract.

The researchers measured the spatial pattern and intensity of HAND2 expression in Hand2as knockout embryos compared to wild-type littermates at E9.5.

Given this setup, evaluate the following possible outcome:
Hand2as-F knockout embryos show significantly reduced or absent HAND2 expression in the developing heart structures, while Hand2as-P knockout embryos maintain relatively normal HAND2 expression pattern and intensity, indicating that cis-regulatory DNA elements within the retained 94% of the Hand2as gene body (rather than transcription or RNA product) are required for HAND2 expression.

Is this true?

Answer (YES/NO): NO